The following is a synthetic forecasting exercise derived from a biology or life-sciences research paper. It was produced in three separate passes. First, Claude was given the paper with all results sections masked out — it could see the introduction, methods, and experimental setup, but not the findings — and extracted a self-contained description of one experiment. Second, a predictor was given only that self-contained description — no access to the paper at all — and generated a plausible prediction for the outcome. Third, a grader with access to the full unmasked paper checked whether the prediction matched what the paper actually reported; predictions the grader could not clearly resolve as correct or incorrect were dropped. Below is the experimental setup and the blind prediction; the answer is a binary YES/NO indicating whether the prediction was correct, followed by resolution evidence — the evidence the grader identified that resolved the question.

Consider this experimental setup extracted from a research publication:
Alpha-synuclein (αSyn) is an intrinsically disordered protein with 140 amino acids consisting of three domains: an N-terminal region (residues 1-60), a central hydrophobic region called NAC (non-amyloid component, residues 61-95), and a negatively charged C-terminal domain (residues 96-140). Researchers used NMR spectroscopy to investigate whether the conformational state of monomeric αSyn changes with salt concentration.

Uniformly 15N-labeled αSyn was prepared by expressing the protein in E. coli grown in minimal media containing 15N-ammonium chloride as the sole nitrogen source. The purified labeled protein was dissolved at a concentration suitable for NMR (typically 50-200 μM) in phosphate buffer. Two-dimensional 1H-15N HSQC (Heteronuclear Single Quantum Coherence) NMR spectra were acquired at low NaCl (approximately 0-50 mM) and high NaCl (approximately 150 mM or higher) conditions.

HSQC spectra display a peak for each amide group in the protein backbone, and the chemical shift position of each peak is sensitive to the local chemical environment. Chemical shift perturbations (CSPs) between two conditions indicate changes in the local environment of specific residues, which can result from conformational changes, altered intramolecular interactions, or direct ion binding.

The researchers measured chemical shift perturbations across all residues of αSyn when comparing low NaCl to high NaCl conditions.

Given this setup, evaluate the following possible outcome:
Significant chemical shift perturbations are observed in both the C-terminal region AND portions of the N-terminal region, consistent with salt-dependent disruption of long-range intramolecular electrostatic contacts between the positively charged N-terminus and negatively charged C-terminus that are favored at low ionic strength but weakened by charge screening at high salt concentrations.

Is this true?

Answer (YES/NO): NO